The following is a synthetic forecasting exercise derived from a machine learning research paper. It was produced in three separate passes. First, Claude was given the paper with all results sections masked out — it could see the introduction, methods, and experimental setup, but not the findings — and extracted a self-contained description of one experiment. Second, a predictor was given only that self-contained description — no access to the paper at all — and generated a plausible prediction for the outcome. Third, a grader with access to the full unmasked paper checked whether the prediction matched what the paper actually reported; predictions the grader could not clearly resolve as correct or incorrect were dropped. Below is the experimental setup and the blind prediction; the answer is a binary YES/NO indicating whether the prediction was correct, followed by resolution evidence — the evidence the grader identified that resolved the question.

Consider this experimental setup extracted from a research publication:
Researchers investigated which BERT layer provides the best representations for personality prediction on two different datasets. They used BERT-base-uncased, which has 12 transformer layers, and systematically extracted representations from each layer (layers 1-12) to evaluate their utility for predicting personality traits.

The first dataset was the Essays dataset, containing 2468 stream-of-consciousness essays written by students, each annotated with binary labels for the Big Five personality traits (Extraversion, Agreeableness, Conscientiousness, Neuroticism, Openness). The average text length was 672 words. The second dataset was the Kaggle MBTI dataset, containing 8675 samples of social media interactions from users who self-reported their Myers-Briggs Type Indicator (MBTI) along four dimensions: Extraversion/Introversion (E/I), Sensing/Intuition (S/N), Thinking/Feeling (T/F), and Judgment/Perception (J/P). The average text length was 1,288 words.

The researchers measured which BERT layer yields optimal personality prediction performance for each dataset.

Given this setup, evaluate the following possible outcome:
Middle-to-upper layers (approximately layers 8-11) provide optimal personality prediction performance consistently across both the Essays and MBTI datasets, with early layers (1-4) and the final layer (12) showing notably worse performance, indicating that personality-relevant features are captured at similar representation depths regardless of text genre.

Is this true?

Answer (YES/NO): NO